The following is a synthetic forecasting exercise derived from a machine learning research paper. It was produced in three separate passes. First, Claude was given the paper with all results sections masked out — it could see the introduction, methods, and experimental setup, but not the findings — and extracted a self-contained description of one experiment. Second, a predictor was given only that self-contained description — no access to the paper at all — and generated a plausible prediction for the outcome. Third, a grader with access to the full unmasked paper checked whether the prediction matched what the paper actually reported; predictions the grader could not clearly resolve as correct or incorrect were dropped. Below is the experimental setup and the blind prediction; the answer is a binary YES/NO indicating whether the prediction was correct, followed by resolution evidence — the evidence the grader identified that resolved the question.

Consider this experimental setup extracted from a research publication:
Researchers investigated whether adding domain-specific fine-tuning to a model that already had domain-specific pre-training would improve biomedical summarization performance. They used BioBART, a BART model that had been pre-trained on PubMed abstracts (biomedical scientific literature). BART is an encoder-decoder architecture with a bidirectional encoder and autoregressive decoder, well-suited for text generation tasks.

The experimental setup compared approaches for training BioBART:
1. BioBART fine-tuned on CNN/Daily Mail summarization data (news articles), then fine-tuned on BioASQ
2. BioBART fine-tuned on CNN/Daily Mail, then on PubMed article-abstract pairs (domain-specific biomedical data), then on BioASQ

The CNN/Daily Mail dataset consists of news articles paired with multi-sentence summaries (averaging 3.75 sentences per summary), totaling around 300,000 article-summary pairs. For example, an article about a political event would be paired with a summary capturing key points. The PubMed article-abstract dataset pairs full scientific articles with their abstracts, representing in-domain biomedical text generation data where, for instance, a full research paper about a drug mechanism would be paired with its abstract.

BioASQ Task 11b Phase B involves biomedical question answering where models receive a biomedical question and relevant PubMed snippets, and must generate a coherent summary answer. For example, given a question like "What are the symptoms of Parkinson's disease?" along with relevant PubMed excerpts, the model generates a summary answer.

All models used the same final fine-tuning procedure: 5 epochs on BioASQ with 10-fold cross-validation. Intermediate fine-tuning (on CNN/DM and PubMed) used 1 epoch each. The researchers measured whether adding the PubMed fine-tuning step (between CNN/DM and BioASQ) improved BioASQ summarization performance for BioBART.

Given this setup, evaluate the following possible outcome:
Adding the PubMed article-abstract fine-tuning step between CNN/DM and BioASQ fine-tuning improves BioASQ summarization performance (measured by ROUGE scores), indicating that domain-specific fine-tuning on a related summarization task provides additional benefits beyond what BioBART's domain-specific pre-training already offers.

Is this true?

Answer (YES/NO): NO